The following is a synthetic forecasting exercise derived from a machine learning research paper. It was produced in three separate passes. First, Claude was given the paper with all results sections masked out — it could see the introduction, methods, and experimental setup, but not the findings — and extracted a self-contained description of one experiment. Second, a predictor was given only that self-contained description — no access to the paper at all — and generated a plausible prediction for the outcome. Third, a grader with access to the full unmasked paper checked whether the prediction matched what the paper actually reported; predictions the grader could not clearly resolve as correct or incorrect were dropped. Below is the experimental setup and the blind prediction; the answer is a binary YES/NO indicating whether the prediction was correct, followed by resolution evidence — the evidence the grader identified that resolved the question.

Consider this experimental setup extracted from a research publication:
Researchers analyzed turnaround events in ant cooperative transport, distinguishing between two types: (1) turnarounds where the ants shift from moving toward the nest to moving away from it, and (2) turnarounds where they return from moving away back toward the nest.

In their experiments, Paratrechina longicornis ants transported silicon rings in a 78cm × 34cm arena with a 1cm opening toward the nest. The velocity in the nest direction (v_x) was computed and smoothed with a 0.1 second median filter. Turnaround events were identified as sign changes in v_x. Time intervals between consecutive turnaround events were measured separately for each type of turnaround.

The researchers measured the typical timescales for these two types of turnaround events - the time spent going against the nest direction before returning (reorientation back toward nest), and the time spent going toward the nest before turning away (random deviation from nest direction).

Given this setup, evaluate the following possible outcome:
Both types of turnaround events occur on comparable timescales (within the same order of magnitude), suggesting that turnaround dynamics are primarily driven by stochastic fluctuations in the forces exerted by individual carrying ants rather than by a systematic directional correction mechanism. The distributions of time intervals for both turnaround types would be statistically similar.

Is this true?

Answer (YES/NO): NO